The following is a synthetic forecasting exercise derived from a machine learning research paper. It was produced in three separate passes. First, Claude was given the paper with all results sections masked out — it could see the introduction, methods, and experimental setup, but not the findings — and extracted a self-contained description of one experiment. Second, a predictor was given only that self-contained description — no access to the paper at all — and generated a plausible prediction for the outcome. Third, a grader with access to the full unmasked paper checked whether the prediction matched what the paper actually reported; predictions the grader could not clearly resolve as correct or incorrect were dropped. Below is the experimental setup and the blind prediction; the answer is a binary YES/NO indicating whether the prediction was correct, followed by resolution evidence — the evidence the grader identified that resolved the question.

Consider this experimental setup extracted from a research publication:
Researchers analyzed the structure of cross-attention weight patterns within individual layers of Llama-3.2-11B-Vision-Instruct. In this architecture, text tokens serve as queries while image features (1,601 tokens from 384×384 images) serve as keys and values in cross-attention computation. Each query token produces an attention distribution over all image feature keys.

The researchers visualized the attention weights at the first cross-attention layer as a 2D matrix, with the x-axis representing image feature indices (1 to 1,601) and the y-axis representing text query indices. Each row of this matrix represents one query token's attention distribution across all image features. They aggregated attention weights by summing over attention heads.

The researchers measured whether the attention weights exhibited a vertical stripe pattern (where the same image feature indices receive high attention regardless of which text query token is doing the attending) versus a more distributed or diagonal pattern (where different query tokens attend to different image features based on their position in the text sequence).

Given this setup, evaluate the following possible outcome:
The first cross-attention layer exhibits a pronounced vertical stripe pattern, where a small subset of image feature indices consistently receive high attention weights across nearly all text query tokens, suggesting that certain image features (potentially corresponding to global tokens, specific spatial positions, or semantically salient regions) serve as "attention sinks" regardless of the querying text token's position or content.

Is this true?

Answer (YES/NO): YES